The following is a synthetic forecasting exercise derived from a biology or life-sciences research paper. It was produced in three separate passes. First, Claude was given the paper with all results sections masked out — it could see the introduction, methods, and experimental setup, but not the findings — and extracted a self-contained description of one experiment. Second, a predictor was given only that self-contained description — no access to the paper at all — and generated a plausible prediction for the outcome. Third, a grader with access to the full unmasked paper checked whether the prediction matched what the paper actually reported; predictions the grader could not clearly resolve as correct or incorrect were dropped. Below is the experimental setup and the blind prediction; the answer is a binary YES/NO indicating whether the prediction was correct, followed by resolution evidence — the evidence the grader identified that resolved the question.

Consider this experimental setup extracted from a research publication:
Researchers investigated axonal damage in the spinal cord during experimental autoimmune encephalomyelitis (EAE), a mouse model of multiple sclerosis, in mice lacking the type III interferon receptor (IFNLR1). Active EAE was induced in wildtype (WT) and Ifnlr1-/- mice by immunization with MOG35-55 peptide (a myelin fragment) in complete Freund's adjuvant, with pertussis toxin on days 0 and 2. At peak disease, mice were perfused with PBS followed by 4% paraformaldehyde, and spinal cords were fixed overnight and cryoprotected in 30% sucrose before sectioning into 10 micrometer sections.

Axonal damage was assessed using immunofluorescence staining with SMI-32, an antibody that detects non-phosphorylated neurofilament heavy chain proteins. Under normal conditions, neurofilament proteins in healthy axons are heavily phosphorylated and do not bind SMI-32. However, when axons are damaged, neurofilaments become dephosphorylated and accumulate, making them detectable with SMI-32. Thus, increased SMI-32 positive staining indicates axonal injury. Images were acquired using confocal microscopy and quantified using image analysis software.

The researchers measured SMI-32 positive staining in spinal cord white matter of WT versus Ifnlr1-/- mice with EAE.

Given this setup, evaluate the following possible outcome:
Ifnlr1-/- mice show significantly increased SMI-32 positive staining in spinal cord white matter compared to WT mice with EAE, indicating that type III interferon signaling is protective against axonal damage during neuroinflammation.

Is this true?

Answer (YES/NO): NO